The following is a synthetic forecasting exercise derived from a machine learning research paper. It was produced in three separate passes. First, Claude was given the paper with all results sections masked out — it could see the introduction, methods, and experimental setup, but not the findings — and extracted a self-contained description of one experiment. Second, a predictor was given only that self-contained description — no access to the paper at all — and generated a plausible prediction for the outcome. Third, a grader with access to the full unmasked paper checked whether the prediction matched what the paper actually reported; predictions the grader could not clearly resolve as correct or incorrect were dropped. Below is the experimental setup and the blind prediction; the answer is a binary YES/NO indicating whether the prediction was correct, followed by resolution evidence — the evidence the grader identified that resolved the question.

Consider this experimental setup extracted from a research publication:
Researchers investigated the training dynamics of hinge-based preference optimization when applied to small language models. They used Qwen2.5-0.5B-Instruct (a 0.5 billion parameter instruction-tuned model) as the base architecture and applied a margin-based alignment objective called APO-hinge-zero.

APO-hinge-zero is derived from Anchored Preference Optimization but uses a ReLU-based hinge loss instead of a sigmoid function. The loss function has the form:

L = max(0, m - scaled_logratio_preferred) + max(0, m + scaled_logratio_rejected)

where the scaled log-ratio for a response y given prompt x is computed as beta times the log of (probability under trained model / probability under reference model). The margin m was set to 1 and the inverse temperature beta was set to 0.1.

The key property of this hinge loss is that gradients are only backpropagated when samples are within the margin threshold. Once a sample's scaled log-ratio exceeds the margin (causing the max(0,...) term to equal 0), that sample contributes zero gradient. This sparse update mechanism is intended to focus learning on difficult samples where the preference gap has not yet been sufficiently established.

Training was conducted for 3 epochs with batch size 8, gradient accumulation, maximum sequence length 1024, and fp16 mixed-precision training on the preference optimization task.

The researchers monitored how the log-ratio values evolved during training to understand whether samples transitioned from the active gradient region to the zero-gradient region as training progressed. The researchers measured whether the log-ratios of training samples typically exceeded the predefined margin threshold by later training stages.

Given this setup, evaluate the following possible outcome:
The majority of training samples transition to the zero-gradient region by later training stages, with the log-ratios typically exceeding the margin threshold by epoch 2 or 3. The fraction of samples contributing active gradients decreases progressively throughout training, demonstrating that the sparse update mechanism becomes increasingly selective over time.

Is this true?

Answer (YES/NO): NO